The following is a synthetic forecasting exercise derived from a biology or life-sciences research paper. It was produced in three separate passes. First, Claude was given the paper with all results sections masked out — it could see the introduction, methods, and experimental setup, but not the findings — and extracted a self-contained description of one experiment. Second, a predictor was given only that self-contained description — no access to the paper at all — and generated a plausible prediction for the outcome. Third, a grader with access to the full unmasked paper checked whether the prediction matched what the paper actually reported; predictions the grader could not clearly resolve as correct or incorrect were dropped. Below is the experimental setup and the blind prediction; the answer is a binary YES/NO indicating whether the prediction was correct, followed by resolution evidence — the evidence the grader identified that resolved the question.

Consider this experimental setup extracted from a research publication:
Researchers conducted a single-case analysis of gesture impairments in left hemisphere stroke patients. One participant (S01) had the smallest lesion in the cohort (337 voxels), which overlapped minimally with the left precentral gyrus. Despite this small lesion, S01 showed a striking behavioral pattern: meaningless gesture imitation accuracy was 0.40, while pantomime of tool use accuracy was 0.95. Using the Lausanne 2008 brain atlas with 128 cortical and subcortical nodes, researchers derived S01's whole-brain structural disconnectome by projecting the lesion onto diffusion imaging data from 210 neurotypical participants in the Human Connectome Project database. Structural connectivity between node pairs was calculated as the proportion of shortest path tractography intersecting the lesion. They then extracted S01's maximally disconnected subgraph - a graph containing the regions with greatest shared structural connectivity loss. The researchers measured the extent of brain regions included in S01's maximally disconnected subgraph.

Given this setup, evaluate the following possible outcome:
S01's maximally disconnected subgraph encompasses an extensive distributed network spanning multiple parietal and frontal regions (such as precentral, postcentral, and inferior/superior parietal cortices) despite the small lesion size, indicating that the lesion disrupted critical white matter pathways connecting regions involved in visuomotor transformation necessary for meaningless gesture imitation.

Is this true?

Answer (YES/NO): YES